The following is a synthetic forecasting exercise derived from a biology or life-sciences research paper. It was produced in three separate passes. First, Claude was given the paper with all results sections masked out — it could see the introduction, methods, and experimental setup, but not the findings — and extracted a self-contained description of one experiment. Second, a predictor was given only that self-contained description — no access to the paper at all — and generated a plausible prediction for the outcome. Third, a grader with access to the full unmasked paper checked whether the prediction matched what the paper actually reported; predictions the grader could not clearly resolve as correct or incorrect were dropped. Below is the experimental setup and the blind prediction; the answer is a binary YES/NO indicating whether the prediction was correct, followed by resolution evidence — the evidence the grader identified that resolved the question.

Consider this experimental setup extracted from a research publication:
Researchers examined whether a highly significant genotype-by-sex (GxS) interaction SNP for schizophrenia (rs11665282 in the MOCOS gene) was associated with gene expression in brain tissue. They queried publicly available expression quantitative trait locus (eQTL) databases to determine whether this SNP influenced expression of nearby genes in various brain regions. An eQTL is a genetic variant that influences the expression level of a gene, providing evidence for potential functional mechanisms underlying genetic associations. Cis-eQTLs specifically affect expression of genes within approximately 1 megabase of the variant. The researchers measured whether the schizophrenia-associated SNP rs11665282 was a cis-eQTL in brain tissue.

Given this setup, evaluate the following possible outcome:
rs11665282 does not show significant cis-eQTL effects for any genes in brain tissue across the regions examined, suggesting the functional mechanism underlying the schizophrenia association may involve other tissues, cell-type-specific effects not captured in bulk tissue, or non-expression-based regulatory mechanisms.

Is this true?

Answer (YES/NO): NO